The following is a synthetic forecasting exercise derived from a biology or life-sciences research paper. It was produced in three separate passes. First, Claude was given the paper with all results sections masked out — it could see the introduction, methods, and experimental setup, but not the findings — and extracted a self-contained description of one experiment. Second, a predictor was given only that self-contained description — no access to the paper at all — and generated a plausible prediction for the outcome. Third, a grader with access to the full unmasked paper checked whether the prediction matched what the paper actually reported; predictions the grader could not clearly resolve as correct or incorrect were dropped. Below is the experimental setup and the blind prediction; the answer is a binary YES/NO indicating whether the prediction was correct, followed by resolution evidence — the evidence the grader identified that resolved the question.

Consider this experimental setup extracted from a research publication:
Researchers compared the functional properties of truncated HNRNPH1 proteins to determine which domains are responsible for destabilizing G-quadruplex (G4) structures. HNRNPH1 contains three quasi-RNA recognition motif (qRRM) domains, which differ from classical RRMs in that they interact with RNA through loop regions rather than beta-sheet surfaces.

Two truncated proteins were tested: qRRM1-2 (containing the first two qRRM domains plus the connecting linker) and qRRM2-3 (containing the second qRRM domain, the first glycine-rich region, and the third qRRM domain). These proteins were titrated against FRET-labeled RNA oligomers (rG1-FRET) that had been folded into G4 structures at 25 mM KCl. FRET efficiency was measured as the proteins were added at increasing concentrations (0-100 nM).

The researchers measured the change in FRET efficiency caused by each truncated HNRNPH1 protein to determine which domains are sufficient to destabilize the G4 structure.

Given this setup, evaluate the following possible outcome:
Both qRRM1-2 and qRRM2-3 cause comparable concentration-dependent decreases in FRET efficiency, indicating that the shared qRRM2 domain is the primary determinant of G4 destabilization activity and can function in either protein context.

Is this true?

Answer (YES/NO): NO